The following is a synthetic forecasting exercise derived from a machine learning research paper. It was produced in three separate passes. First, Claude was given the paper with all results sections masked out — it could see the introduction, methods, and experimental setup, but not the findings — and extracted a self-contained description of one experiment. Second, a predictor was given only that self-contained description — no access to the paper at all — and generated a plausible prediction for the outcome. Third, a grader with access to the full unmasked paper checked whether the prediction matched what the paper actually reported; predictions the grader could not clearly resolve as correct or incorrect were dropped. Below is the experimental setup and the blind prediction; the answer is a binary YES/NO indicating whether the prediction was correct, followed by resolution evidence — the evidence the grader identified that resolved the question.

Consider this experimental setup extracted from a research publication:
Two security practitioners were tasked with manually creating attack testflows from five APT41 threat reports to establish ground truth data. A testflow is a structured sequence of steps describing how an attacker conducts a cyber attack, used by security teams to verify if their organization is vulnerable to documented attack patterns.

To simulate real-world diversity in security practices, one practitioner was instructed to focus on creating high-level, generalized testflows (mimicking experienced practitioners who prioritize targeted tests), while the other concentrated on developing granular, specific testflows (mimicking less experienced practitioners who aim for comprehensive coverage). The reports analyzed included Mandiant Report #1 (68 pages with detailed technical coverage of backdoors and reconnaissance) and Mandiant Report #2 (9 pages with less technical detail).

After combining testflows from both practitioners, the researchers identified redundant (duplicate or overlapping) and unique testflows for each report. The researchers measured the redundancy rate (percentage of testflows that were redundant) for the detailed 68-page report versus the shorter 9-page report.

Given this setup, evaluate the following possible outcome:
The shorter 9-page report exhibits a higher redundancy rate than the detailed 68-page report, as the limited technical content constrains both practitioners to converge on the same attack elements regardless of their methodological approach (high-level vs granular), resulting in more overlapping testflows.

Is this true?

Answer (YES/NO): YES